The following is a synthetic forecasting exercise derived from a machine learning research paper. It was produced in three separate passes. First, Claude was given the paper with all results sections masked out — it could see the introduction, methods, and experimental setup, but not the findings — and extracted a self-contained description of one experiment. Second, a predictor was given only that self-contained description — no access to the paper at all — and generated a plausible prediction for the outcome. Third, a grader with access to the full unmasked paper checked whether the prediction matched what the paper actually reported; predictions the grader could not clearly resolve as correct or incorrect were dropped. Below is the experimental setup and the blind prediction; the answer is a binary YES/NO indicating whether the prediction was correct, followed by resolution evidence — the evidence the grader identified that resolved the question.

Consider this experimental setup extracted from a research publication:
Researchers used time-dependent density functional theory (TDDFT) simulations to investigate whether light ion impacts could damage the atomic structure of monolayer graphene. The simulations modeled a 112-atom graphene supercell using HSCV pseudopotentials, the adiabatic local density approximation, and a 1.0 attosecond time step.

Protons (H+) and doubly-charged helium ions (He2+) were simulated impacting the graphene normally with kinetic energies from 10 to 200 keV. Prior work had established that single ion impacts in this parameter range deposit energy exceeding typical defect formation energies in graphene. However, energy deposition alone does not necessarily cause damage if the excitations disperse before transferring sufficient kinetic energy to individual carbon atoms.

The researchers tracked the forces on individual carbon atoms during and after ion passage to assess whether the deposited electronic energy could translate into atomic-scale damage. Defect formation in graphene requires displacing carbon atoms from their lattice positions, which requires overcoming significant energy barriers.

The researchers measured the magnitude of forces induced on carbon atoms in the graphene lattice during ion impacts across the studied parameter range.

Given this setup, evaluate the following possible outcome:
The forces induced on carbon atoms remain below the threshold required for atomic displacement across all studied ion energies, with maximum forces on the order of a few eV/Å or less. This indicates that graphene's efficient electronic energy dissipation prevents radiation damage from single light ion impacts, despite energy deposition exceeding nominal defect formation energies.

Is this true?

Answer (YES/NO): NO